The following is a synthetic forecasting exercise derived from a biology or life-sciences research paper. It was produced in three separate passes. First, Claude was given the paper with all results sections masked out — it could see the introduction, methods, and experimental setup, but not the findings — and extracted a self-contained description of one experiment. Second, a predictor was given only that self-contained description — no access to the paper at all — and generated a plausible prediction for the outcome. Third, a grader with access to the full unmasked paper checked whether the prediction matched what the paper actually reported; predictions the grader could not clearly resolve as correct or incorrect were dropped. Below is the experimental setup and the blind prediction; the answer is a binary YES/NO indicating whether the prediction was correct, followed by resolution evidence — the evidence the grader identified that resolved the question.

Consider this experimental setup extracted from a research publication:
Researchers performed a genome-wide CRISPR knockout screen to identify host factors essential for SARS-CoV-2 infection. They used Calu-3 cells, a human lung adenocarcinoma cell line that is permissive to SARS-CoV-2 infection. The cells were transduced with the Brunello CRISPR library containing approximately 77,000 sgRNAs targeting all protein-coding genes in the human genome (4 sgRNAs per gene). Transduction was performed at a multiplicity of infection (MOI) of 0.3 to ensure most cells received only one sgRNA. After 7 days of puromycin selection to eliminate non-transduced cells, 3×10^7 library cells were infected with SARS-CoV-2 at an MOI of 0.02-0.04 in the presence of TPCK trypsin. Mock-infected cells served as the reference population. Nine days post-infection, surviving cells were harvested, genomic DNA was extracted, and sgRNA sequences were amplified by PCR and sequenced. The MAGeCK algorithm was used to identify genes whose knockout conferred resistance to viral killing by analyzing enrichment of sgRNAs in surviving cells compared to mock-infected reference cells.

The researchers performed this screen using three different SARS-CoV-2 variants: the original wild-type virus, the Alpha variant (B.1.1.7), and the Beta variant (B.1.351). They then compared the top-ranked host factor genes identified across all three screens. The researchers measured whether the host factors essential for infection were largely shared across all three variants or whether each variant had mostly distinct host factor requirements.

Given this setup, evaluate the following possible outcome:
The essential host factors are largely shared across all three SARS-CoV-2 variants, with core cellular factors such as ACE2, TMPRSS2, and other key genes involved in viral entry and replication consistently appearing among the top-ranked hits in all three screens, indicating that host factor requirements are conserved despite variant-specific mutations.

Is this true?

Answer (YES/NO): NO